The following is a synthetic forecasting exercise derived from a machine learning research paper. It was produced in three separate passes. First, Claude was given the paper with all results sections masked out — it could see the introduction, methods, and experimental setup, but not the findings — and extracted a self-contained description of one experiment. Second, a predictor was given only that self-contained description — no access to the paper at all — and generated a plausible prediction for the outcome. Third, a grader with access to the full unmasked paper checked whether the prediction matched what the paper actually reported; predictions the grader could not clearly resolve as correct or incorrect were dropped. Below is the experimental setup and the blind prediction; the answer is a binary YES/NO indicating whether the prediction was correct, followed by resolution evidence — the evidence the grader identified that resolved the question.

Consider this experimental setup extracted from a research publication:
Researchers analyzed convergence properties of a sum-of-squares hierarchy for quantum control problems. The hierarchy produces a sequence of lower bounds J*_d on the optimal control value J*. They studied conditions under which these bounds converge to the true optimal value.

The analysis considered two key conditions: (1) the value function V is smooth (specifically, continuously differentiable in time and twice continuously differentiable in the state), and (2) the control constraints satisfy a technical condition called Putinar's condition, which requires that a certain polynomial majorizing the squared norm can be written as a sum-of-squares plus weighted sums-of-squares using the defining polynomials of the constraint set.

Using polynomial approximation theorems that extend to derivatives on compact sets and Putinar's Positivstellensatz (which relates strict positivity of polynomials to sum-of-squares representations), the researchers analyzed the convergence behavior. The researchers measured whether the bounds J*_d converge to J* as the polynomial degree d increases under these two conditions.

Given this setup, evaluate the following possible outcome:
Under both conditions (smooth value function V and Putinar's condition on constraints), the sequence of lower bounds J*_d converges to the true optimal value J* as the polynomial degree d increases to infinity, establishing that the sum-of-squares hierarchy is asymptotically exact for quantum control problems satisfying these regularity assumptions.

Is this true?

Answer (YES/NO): YES